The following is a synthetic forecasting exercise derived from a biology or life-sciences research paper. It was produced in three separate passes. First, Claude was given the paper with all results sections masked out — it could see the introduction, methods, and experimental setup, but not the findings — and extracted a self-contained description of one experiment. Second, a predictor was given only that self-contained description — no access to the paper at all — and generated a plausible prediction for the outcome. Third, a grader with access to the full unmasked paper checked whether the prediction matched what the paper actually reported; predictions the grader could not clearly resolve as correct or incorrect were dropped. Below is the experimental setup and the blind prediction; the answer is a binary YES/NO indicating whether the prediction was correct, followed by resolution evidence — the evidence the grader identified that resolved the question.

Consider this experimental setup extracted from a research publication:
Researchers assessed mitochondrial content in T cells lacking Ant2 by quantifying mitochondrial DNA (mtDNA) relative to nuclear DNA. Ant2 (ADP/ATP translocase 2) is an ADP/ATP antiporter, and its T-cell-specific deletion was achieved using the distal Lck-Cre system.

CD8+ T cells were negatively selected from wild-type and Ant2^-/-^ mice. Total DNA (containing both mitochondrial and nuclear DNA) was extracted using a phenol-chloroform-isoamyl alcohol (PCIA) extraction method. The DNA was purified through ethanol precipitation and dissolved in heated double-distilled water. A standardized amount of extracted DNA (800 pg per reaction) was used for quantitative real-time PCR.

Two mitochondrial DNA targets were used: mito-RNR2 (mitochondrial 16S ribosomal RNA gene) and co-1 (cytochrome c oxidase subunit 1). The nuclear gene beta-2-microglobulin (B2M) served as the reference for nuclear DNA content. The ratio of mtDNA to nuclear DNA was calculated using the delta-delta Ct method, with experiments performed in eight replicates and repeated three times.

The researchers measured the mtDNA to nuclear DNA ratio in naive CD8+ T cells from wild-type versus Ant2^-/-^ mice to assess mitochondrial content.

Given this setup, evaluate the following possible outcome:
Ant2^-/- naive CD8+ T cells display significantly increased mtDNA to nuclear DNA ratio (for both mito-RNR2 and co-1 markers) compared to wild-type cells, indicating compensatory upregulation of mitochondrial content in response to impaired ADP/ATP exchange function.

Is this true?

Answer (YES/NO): YES